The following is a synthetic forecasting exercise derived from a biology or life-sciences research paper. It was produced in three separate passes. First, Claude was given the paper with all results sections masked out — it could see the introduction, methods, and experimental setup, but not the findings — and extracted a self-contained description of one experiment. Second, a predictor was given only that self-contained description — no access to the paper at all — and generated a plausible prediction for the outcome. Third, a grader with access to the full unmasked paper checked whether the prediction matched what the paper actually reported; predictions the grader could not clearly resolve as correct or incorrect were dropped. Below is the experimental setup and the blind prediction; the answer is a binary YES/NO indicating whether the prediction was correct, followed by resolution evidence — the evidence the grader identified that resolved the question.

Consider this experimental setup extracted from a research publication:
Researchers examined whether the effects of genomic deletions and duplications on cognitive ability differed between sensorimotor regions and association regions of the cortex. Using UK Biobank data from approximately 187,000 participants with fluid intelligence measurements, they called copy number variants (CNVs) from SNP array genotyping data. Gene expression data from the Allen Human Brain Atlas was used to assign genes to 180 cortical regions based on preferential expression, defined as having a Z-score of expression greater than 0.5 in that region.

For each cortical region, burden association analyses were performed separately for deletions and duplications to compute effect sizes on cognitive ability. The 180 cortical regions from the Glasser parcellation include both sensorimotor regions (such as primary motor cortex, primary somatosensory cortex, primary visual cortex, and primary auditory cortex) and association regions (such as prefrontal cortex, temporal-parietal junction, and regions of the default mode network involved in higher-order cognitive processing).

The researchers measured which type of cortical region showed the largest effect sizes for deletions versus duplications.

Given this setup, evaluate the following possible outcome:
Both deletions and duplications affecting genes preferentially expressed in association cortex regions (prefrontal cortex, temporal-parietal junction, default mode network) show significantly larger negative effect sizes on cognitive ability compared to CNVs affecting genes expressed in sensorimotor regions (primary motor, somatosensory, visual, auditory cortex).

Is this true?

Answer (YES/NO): NO